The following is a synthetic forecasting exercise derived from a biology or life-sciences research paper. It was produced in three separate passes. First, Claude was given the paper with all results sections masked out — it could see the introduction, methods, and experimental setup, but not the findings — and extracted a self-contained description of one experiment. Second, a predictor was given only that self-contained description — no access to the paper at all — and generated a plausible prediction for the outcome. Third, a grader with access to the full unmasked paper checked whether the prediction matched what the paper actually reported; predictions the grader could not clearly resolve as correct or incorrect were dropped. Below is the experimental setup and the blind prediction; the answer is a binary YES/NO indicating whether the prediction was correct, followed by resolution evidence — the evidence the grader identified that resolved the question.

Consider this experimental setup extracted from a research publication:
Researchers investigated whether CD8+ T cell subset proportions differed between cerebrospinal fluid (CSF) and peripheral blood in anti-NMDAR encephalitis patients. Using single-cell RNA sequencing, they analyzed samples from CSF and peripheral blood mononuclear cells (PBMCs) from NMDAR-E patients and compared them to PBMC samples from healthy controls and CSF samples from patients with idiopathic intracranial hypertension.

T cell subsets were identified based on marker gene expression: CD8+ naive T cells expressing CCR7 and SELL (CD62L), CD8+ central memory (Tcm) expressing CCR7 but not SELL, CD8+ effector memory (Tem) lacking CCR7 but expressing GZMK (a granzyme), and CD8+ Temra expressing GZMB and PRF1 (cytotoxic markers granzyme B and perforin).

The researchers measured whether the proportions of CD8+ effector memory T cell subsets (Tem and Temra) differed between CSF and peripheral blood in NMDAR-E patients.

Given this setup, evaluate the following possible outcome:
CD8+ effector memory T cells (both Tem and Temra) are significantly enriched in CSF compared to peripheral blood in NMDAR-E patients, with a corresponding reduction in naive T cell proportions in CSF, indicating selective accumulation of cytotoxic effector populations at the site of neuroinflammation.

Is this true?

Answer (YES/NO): YES